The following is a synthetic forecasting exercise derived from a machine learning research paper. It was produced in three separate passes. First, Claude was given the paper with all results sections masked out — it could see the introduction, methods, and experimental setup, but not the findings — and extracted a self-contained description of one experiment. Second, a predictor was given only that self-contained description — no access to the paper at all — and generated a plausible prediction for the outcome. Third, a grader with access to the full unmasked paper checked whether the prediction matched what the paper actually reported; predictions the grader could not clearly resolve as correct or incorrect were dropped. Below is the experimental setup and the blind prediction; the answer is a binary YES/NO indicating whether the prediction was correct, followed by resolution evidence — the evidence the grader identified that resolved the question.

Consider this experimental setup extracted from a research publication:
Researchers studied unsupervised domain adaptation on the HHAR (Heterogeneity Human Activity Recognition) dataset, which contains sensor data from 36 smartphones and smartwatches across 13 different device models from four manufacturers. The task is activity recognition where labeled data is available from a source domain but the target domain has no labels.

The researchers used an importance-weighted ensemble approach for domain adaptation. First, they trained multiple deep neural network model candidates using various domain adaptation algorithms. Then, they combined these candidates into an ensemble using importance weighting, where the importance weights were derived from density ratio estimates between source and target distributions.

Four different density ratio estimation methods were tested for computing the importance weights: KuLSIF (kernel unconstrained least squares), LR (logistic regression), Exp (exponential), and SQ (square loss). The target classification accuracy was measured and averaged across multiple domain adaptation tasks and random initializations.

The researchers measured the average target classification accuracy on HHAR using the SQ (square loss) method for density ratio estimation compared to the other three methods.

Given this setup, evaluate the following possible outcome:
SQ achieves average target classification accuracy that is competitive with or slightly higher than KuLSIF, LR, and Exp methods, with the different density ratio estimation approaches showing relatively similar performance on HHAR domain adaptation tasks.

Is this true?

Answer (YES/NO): NO